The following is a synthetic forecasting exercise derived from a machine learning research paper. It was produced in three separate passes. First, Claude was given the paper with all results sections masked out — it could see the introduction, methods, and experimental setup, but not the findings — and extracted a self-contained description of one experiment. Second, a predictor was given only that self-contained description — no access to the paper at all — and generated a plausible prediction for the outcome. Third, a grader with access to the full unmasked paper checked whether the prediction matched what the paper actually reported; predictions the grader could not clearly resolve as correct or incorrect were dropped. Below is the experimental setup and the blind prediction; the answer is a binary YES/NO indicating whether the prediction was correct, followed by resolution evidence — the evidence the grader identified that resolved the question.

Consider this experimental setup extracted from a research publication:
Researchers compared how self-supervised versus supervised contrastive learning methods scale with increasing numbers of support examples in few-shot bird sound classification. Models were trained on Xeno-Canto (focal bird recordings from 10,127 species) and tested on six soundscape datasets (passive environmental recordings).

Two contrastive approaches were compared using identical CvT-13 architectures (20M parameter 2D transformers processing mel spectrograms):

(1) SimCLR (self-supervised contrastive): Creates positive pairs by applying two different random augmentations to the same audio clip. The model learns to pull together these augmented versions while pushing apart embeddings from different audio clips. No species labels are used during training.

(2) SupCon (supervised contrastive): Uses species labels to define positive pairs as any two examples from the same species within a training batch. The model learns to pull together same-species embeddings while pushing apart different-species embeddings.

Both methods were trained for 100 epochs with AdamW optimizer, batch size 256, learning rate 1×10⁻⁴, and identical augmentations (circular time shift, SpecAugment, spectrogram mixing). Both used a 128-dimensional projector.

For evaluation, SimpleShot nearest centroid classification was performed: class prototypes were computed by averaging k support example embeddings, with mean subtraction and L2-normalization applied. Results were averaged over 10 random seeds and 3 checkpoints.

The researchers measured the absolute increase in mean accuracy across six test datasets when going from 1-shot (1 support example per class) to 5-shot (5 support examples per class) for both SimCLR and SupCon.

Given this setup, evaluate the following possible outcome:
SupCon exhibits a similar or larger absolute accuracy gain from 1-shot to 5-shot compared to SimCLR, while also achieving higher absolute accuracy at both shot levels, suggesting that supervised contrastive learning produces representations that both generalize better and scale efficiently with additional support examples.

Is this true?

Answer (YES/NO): YES